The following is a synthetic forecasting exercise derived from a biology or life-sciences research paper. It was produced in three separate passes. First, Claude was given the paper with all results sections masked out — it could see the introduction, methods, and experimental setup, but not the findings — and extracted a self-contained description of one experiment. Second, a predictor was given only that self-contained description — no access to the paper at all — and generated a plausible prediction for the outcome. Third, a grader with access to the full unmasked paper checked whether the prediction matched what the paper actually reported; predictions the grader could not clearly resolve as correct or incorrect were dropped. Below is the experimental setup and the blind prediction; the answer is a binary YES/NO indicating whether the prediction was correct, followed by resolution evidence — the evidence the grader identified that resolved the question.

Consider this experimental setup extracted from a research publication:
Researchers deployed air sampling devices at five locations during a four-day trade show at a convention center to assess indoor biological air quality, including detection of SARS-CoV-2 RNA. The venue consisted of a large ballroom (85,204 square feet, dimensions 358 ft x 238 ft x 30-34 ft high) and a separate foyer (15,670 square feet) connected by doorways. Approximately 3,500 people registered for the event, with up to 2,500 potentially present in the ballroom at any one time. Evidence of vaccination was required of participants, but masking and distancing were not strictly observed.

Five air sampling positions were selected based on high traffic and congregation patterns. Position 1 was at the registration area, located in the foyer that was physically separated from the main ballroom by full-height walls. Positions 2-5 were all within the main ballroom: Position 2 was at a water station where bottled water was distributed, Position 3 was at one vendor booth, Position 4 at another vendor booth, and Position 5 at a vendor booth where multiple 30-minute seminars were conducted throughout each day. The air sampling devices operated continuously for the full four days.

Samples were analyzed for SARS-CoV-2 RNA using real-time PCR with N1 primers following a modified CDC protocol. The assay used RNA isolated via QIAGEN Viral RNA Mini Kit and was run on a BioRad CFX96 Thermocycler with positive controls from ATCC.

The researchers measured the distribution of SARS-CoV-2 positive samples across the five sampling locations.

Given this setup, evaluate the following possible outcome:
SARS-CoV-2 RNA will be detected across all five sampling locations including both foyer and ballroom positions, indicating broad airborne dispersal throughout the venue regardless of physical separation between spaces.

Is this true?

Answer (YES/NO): NO